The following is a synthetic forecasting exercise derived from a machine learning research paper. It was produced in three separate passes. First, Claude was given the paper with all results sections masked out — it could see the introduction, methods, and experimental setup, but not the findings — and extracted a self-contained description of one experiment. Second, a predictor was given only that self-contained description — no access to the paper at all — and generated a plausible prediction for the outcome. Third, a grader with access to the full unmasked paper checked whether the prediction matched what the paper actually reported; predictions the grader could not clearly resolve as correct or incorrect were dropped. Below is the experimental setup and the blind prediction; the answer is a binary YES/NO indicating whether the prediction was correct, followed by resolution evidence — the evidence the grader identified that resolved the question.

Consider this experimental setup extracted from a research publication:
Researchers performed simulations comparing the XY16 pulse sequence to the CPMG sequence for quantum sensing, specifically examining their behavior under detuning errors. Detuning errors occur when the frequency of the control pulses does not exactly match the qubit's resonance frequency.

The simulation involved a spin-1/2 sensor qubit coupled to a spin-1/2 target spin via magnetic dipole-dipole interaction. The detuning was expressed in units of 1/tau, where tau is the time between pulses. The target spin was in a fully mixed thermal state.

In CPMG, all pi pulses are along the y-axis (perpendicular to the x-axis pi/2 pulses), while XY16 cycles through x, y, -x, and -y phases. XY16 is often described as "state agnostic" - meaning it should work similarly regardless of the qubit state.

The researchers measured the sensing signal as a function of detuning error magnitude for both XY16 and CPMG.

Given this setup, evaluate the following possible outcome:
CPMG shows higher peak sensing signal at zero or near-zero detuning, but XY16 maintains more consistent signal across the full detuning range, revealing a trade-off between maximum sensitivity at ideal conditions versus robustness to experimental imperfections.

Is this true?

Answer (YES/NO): NO